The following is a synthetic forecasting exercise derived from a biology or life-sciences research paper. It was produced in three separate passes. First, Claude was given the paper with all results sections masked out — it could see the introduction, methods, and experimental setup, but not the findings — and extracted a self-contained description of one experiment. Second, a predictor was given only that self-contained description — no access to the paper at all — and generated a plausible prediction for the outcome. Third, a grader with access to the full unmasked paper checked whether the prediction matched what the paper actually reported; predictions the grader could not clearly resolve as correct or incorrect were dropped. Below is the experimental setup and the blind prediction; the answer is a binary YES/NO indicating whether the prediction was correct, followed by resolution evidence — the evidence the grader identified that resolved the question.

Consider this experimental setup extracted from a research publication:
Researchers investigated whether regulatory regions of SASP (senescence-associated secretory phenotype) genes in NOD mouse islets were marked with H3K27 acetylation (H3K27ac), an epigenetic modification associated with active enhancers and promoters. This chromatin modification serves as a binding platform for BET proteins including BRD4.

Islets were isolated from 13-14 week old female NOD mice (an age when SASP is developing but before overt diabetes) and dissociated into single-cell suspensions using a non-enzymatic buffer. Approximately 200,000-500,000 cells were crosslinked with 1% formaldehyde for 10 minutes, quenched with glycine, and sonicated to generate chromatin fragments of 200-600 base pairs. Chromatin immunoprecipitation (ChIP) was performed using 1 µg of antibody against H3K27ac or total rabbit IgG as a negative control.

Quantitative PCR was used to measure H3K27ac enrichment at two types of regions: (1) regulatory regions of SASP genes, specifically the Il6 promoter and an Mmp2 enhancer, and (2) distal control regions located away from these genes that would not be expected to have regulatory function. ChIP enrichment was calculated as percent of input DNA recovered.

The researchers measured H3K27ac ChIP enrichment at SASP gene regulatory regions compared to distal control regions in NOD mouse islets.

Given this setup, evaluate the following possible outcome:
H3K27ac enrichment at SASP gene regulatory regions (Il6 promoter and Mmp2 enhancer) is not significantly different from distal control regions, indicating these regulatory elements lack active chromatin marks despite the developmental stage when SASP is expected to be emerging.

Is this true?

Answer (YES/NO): NO